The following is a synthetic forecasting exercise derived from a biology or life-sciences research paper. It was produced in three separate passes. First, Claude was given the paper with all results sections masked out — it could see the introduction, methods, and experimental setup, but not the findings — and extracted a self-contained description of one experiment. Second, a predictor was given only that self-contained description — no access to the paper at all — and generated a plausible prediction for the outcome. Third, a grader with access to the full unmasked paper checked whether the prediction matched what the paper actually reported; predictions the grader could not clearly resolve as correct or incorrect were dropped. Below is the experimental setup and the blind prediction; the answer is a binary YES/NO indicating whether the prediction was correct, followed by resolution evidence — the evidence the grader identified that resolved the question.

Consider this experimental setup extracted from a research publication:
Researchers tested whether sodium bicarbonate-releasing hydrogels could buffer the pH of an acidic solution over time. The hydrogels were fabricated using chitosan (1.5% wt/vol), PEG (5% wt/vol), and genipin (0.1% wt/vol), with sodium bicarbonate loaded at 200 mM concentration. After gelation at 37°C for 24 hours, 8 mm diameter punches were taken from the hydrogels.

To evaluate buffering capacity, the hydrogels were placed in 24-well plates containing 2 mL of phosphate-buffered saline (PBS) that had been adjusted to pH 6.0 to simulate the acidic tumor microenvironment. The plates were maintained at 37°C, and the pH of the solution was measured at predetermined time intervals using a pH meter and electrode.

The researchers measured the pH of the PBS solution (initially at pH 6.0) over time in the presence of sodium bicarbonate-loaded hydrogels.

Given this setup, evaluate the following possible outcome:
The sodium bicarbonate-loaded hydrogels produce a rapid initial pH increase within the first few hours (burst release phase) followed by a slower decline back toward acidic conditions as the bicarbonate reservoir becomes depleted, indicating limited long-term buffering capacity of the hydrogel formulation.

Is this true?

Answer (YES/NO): NO